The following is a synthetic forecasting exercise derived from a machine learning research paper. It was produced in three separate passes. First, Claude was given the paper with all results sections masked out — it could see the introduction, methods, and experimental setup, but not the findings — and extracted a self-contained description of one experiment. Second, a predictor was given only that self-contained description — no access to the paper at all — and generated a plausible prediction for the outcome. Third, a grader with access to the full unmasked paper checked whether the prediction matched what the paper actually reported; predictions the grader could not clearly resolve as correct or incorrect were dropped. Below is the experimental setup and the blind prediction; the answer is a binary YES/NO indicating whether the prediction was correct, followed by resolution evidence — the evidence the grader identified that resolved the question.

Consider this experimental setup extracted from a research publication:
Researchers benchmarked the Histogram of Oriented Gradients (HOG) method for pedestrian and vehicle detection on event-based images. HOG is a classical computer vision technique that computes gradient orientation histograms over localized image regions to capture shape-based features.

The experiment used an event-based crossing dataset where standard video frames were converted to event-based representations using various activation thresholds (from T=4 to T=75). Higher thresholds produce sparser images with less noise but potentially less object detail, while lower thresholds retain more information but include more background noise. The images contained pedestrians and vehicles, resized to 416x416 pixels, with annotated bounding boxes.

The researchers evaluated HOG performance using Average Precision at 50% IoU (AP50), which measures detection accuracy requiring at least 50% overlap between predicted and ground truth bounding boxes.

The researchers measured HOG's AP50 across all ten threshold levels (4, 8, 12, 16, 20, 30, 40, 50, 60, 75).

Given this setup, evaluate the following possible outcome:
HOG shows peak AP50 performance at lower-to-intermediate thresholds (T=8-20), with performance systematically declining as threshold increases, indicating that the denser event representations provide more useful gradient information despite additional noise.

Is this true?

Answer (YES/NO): NO